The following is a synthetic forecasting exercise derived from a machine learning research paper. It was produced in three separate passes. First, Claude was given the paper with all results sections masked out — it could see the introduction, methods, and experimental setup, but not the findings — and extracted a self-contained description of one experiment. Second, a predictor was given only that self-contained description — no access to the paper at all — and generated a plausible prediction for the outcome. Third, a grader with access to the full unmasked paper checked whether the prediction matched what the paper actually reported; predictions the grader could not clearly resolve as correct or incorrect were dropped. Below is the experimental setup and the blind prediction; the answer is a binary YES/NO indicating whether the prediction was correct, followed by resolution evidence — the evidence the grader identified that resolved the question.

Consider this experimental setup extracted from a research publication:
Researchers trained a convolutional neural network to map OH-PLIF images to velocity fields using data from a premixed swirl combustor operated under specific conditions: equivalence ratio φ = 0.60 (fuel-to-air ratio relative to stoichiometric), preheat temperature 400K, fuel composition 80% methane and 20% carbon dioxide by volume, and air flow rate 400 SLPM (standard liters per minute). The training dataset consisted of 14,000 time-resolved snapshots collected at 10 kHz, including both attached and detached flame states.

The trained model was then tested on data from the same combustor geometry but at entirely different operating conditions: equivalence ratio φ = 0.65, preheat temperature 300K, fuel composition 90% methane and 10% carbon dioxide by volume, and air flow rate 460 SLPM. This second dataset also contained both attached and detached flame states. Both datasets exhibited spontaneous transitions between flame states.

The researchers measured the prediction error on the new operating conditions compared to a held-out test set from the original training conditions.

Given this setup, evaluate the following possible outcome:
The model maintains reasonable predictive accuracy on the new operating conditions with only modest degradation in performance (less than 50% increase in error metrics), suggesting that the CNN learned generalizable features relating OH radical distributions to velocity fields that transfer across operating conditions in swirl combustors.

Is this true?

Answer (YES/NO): NO